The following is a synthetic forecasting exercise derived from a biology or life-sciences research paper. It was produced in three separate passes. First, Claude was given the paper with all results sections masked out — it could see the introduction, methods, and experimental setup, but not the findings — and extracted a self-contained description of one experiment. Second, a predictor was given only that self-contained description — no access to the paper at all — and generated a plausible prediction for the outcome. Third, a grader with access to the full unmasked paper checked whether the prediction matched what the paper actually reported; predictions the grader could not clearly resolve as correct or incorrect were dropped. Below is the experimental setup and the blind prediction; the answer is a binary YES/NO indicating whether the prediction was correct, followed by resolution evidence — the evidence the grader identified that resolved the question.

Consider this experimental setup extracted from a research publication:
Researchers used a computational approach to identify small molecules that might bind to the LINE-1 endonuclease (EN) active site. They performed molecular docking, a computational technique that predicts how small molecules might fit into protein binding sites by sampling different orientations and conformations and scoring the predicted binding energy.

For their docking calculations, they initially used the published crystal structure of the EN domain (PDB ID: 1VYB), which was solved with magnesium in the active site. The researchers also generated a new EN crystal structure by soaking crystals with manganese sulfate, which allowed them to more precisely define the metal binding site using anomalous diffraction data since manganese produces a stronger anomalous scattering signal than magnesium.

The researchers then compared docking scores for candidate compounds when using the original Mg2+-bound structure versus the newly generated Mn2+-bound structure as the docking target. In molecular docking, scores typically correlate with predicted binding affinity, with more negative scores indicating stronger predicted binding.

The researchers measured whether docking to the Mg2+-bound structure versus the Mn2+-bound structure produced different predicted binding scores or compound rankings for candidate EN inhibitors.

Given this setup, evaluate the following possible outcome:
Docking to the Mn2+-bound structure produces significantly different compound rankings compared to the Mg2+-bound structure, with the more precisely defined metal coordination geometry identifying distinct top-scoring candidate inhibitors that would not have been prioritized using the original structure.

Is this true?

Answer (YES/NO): YES